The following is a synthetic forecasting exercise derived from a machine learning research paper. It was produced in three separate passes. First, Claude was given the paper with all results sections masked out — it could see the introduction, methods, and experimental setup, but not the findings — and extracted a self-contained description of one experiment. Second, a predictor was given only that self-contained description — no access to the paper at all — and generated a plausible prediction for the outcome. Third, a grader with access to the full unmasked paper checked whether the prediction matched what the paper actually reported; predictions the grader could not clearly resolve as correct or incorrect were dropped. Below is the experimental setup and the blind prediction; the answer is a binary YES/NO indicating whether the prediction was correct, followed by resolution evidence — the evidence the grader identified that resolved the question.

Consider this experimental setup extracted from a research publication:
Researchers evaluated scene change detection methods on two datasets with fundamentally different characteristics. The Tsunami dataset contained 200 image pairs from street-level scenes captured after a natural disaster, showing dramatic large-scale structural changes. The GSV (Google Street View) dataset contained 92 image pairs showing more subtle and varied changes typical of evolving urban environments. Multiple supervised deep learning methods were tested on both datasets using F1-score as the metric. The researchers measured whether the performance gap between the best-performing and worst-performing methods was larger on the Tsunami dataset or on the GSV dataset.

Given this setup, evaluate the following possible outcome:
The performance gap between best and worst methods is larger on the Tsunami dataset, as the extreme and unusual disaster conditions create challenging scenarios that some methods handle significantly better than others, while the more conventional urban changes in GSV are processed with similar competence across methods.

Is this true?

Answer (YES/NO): NO